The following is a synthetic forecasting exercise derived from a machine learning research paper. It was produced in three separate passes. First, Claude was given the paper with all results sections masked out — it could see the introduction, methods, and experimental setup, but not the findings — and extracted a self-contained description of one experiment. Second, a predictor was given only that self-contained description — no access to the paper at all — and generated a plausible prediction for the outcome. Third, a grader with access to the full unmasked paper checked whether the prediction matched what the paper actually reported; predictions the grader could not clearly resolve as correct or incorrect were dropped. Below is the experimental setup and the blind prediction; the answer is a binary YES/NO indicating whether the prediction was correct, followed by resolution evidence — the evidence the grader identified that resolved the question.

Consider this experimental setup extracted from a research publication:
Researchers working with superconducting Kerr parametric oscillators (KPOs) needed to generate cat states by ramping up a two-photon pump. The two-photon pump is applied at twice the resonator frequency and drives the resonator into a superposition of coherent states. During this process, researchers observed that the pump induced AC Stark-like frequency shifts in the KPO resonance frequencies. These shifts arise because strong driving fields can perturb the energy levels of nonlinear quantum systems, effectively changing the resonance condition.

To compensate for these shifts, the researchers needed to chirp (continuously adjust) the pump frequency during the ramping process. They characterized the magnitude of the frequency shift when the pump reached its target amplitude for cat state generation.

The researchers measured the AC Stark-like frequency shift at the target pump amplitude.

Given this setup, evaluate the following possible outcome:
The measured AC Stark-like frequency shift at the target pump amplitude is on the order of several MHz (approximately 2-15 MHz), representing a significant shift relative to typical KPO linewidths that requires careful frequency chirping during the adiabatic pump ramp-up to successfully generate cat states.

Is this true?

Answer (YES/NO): YES